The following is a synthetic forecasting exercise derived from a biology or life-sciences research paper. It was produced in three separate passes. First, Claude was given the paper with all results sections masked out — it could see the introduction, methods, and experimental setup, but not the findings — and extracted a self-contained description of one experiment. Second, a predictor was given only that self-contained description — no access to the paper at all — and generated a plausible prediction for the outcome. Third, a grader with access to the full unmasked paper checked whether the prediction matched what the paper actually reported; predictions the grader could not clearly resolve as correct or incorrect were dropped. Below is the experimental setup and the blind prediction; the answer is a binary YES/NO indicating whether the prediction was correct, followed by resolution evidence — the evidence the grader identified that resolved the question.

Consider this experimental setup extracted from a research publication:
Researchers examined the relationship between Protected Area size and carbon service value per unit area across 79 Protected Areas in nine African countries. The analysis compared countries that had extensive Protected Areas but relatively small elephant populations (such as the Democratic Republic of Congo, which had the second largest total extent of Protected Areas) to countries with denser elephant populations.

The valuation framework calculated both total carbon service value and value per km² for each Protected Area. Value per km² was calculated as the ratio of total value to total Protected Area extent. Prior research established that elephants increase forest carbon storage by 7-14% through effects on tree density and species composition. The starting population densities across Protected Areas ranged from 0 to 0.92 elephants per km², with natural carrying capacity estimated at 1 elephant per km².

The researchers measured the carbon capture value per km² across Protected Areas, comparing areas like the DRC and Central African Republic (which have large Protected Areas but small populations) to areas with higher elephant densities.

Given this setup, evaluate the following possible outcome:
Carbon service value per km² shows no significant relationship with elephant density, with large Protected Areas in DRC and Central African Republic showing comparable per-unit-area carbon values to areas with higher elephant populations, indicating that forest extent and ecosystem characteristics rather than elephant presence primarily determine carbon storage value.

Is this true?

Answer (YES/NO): NO